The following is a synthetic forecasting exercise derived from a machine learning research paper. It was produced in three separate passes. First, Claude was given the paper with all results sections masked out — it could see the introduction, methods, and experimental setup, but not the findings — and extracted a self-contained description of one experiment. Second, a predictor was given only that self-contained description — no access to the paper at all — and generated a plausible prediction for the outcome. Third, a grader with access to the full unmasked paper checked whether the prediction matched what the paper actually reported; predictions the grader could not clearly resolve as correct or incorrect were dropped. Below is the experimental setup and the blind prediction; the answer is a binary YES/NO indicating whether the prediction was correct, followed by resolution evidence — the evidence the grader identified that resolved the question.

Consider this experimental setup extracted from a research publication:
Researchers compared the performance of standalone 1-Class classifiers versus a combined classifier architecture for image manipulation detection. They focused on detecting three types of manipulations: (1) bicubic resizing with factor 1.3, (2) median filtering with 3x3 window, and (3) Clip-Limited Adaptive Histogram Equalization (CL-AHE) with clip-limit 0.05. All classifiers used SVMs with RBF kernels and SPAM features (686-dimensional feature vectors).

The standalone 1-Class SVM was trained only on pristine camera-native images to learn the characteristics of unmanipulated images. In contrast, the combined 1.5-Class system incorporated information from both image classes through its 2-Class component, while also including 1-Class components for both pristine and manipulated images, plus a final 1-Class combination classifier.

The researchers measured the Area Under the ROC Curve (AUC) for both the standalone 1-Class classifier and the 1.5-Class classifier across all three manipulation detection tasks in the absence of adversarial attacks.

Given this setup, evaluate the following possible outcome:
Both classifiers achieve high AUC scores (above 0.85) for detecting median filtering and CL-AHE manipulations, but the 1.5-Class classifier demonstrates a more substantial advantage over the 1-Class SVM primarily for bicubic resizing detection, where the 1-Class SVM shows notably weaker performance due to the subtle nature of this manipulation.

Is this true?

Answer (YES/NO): NO